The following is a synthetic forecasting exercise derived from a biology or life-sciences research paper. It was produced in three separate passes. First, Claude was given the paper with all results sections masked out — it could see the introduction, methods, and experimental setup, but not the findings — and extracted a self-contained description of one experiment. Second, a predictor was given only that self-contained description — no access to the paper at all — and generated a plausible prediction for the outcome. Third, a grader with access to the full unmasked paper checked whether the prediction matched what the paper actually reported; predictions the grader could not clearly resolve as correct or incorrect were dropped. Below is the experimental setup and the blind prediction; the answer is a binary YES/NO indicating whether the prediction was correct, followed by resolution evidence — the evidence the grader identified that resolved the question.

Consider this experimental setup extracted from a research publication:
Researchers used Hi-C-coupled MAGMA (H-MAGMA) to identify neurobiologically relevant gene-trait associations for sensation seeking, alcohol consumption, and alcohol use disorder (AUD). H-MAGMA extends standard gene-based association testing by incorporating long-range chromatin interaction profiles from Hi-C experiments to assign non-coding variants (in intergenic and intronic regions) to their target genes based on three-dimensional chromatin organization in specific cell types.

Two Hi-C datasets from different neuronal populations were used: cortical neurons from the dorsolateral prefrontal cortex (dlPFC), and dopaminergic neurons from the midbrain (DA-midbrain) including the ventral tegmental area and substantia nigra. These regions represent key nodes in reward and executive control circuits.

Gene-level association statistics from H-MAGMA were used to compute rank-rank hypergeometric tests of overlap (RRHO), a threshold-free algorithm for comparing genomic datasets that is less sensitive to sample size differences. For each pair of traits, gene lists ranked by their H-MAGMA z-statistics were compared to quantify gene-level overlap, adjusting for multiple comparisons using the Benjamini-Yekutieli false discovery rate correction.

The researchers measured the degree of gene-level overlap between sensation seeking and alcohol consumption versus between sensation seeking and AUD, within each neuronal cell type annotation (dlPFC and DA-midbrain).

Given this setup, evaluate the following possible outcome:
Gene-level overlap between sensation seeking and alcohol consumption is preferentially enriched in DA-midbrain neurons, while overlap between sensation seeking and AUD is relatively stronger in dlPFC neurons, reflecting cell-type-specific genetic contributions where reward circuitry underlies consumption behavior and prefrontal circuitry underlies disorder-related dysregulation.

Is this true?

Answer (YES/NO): NO